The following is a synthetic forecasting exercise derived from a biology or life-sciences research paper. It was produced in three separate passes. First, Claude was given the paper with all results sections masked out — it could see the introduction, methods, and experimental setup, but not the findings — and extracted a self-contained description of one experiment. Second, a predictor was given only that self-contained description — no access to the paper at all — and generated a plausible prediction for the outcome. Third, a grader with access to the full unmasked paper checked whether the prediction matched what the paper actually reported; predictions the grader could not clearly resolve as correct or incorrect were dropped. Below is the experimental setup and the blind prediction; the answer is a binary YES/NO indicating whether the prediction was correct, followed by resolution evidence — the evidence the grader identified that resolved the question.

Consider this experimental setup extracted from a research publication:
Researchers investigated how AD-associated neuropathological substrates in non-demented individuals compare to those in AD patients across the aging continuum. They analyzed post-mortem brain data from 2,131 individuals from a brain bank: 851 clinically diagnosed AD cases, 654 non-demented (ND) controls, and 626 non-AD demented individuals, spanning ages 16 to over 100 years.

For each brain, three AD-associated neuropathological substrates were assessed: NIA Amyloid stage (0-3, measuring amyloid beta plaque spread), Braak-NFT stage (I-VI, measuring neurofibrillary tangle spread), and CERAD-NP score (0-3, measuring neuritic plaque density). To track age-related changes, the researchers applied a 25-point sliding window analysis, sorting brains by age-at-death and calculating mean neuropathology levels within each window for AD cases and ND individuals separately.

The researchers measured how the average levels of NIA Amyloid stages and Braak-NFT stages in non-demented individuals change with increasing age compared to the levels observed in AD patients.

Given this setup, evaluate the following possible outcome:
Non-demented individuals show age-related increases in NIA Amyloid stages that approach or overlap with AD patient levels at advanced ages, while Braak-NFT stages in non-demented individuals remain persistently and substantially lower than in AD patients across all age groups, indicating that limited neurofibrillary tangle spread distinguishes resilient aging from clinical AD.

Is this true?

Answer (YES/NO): NO